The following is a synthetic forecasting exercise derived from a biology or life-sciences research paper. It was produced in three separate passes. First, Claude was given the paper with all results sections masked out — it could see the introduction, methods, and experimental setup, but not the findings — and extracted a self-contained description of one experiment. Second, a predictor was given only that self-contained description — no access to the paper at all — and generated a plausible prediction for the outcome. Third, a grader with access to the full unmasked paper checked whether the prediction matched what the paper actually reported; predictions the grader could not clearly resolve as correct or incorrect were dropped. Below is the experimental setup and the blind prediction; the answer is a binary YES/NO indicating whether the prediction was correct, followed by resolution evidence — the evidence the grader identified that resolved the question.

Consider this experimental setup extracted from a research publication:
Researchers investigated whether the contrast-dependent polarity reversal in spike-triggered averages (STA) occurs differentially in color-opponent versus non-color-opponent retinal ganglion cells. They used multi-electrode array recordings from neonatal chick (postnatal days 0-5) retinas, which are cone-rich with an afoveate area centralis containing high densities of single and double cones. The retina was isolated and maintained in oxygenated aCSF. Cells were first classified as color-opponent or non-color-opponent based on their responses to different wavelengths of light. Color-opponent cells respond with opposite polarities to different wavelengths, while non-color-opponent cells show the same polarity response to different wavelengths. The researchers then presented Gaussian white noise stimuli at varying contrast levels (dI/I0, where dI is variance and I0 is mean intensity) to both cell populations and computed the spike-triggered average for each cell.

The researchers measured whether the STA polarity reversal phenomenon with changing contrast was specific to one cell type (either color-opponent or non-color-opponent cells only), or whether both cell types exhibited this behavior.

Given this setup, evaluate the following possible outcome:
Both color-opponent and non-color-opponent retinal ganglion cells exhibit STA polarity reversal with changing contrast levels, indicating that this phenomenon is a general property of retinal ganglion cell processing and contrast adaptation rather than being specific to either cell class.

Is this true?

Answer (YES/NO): YES